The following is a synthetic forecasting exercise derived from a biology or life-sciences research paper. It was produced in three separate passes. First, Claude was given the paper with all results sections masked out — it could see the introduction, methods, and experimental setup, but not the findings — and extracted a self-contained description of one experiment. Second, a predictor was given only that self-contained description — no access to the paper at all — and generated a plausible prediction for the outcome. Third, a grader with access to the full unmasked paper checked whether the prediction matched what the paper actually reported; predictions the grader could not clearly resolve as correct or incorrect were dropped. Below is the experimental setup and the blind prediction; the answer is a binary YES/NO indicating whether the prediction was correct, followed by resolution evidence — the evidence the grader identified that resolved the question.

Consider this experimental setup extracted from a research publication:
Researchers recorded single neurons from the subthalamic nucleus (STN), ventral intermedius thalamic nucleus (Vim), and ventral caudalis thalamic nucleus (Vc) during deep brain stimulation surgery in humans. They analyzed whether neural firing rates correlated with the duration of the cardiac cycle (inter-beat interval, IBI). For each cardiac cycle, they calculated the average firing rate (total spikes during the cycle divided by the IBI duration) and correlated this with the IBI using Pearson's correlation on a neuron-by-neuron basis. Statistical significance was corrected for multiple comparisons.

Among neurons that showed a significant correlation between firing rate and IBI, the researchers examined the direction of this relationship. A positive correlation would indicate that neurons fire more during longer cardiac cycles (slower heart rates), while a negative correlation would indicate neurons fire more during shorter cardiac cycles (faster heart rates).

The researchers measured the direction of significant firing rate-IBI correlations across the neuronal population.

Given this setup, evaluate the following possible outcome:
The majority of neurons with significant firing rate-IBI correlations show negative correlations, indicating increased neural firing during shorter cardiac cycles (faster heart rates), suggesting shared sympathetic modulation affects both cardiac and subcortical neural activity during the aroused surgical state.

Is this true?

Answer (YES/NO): YES